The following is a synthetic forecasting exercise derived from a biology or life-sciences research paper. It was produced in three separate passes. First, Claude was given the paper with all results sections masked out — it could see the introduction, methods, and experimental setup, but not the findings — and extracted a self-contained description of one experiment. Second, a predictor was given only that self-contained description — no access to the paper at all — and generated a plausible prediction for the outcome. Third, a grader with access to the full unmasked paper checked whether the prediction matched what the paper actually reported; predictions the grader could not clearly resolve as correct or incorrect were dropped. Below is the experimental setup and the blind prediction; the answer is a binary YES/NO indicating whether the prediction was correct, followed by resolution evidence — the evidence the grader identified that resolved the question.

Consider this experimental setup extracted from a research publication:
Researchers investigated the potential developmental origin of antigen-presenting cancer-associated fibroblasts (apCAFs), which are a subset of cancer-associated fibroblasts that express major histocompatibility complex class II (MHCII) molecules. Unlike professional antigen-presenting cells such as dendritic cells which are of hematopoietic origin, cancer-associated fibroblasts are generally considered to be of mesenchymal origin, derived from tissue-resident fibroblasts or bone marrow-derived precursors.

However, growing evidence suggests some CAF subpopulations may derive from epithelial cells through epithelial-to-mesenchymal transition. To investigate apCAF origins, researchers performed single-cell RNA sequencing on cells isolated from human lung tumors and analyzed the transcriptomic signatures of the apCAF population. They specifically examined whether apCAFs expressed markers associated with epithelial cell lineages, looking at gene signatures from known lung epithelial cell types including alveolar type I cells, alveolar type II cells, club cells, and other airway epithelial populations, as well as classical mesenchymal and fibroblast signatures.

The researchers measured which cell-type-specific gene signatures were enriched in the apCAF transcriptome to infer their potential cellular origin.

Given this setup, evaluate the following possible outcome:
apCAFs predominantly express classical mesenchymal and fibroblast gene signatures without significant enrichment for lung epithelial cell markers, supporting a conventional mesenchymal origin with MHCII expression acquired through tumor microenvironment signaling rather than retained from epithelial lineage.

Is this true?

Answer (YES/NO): NO